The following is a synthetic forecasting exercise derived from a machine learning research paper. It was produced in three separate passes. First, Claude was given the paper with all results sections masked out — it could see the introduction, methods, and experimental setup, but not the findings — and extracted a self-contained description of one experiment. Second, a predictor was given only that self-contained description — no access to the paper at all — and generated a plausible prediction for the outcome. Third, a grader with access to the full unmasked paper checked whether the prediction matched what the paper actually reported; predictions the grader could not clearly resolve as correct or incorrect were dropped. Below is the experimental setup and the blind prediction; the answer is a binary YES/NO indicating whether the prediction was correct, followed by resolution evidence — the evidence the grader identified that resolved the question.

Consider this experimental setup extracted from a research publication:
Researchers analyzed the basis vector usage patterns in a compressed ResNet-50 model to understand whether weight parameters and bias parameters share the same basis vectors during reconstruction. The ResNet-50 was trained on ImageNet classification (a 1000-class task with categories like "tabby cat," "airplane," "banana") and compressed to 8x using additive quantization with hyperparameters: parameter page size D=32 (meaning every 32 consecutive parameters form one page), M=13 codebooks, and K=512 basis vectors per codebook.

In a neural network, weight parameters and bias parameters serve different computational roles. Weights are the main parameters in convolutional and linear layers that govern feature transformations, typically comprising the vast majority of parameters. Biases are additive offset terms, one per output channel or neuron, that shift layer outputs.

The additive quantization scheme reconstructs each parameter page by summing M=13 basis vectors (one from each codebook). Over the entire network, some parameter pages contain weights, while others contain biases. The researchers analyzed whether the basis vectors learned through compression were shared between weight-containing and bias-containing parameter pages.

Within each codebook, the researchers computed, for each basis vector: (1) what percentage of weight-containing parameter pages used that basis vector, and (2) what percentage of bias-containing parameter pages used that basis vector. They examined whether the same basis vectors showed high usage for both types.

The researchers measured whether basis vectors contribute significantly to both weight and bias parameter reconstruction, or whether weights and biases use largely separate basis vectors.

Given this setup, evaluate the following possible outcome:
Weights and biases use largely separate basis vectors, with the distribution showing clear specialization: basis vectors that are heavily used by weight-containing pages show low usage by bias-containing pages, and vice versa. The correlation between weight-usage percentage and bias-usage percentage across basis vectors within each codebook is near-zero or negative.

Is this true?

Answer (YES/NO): NO